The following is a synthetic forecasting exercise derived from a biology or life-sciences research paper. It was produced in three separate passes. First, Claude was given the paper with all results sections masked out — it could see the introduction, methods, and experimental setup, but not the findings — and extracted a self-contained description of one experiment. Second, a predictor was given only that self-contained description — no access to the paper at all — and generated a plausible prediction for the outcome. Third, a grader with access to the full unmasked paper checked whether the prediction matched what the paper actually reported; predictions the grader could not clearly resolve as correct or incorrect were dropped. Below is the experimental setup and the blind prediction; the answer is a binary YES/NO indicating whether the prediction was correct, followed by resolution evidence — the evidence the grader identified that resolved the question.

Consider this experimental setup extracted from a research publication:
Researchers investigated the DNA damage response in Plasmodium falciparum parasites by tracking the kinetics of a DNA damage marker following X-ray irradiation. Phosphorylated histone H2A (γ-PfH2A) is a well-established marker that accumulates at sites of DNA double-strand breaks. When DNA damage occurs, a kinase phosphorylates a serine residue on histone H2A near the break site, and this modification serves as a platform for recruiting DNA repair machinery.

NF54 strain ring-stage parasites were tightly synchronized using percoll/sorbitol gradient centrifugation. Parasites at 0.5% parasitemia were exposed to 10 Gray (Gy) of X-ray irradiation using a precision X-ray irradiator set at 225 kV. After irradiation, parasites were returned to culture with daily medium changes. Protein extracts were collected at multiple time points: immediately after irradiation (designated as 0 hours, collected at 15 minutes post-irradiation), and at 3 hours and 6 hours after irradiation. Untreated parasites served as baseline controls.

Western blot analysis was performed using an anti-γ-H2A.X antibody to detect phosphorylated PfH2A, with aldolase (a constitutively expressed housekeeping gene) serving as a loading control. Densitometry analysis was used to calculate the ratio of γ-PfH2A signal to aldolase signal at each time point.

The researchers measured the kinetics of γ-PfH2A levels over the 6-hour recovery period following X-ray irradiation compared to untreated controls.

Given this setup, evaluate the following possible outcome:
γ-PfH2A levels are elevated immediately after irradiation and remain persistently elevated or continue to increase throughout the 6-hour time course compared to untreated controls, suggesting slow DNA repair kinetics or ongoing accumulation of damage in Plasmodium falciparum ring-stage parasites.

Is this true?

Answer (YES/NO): NO